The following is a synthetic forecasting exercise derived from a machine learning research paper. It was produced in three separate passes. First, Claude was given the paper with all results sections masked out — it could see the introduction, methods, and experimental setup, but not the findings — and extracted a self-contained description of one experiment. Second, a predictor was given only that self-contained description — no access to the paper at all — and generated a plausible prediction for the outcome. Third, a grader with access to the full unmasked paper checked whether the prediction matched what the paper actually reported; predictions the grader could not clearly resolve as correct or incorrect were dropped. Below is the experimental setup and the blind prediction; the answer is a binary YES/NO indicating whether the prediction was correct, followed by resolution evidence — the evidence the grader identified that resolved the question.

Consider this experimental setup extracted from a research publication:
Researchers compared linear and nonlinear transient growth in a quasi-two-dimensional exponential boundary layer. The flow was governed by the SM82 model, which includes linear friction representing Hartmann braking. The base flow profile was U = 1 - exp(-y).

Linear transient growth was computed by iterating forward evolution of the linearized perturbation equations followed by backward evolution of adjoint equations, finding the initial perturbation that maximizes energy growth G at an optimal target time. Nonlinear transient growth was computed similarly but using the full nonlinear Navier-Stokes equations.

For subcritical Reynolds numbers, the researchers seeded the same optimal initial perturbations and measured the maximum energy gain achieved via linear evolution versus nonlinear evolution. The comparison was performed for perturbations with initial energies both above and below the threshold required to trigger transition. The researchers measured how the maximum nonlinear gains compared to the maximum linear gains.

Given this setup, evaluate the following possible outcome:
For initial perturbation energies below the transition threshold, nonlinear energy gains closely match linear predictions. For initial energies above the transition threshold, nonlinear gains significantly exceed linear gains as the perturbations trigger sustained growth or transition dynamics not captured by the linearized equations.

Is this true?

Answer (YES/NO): NO